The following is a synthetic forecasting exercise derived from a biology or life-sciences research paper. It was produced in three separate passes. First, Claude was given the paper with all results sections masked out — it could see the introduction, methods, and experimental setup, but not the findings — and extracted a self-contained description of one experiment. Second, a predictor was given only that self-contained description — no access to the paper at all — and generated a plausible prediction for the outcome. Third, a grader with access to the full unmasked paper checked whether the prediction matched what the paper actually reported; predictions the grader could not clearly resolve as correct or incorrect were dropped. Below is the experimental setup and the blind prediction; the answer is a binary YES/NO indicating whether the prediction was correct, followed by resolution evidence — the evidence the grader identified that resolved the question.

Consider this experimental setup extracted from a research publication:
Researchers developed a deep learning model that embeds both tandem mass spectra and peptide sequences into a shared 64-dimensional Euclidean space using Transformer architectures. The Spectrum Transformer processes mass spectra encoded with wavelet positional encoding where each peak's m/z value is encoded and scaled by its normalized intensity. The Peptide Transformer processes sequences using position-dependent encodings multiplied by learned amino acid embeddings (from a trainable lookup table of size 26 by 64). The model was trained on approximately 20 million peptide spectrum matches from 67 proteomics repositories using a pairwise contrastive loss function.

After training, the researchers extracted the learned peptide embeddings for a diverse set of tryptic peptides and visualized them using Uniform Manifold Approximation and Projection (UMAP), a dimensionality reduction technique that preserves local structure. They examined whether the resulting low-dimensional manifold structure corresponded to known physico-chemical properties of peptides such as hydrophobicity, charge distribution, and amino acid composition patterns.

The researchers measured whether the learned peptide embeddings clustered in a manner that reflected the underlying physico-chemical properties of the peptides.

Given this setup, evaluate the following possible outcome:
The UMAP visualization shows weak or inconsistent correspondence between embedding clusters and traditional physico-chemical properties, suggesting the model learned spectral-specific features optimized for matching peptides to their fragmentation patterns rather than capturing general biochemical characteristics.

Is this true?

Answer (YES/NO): NO